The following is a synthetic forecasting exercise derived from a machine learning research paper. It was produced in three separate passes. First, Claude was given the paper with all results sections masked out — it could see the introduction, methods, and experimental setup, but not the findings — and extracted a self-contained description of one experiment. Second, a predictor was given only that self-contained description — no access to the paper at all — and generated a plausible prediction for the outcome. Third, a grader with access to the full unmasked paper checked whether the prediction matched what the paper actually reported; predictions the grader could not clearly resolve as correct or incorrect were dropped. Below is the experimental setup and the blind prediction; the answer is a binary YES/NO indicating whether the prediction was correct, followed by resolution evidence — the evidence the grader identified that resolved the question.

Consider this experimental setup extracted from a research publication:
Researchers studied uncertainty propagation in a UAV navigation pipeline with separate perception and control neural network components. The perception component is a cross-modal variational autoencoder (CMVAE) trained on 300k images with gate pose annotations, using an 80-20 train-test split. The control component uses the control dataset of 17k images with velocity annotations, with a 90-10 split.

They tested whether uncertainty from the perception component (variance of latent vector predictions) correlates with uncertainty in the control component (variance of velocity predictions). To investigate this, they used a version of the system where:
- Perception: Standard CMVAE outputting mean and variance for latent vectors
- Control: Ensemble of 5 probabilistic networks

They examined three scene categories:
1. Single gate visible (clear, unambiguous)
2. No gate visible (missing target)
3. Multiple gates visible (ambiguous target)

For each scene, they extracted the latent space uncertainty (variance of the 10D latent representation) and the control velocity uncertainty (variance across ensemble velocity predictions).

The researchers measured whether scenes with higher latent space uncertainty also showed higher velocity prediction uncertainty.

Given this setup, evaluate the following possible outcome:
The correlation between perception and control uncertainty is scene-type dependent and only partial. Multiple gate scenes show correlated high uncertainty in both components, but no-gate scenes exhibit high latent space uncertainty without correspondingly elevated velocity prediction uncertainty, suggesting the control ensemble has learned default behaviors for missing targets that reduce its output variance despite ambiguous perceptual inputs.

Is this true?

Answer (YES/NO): NO